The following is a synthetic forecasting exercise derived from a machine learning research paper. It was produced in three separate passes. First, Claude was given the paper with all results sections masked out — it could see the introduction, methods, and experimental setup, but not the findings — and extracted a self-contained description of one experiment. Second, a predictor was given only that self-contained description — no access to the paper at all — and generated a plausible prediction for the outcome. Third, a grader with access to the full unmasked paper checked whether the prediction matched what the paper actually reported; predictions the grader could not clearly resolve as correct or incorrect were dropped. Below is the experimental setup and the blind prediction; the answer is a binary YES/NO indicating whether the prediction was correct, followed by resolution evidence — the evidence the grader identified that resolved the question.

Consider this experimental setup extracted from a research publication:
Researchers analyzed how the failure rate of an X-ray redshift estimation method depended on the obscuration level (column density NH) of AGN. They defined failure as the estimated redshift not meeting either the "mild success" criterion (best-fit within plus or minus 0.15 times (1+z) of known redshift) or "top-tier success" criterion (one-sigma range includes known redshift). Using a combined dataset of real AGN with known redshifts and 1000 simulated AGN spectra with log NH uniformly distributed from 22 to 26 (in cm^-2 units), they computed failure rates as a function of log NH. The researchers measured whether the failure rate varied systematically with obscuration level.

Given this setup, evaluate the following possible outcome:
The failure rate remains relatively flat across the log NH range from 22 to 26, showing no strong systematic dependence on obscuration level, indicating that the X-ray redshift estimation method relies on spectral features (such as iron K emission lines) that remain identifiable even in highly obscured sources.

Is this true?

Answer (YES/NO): NO